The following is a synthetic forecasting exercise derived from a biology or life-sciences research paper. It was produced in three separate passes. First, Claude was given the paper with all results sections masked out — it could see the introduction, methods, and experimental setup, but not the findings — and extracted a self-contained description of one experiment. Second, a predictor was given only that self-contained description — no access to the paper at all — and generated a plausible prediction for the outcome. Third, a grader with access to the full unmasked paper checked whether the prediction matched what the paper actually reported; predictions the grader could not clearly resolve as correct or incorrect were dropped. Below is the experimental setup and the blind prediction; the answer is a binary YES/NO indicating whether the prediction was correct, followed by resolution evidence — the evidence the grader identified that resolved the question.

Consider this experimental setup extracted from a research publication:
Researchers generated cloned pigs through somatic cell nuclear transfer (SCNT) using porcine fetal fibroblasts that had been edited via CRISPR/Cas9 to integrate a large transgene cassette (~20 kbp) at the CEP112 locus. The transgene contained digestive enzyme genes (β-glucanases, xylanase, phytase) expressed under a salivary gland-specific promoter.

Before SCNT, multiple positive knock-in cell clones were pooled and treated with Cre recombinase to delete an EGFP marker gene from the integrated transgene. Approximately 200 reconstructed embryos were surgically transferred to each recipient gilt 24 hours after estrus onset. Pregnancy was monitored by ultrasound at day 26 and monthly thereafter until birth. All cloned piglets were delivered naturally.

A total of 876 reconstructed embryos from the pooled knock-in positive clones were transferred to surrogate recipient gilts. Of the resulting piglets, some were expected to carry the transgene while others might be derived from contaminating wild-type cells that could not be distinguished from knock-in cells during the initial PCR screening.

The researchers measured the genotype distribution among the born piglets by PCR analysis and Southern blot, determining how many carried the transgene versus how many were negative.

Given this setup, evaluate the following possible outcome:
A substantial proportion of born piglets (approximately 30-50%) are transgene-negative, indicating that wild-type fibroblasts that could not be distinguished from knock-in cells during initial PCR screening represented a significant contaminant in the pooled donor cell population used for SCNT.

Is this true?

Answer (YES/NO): NO